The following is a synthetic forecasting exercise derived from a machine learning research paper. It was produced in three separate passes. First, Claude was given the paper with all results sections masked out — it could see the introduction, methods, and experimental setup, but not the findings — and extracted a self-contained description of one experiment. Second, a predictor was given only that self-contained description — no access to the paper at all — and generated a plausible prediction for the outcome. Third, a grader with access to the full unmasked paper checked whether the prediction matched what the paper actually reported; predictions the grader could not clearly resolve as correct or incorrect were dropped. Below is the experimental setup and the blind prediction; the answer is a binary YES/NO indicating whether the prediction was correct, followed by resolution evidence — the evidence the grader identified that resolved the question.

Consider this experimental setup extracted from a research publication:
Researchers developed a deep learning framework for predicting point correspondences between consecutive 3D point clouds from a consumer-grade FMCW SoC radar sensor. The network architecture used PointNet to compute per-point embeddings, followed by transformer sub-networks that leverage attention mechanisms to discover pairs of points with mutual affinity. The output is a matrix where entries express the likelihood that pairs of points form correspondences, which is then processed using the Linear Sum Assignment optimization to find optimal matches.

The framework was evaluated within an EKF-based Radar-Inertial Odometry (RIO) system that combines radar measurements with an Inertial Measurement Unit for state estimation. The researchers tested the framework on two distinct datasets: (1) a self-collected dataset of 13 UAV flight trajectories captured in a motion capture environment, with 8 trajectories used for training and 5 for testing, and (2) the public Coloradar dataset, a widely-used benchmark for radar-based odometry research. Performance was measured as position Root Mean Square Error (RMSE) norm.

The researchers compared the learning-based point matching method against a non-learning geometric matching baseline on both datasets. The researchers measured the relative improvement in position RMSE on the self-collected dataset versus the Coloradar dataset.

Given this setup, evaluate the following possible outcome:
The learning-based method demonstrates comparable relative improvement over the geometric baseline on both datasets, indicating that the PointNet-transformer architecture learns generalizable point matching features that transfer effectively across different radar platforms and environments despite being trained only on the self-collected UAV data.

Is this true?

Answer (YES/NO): NO